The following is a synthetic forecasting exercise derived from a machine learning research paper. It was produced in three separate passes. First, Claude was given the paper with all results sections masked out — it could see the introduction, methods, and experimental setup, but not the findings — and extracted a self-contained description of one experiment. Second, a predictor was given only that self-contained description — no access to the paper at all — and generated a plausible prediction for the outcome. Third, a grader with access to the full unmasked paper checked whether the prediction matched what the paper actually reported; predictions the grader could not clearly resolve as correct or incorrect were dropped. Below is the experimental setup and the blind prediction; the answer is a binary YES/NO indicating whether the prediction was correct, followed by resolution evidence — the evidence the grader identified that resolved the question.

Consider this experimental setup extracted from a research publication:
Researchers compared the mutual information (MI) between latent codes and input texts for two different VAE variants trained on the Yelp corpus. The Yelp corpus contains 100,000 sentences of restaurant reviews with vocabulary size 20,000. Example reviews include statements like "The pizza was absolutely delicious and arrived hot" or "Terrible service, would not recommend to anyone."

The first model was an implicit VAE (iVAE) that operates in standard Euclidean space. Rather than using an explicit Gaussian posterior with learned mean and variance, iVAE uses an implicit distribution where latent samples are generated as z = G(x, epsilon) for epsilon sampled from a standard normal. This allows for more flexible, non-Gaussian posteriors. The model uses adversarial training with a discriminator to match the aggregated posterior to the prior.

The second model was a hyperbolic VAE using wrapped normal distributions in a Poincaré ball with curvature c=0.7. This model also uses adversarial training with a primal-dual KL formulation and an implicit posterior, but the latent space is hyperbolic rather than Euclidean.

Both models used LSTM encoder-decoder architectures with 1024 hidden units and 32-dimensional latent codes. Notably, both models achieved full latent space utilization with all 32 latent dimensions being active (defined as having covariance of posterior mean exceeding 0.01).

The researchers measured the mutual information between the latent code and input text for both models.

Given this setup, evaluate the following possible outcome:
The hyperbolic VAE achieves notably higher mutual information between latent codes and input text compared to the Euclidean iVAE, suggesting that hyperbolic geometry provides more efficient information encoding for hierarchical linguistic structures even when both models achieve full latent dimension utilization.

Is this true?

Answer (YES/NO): NO